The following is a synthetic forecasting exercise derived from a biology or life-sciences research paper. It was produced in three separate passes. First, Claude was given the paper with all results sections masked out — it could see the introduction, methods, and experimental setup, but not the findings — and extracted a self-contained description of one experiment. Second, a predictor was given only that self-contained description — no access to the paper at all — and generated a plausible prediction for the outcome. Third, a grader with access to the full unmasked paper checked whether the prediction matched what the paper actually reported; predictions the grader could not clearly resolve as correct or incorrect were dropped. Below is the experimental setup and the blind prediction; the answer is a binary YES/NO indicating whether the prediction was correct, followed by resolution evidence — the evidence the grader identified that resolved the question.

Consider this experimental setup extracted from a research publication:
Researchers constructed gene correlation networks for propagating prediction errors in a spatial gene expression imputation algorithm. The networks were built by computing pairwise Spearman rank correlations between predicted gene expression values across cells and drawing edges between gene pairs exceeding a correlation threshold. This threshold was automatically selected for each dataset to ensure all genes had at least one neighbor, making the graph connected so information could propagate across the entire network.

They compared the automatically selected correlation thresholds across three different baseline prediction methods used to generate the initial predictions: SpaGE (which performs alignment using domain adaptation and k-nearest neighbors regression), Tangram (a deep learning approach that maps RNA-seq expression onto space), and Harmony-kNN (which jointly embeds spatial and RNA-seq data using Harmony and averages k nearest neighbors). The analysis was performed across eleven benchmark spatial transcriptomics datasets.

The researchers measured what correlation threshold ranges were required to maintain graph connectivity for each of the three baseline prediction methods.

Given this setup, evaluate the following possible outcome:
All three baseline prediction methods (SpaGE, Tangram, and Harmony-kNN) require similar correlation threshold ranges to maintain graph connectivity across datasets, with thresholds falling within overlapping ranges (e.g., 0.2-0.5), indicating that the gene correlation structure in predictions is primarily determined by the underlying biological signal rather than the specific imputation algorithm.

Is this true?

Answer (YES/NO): NO